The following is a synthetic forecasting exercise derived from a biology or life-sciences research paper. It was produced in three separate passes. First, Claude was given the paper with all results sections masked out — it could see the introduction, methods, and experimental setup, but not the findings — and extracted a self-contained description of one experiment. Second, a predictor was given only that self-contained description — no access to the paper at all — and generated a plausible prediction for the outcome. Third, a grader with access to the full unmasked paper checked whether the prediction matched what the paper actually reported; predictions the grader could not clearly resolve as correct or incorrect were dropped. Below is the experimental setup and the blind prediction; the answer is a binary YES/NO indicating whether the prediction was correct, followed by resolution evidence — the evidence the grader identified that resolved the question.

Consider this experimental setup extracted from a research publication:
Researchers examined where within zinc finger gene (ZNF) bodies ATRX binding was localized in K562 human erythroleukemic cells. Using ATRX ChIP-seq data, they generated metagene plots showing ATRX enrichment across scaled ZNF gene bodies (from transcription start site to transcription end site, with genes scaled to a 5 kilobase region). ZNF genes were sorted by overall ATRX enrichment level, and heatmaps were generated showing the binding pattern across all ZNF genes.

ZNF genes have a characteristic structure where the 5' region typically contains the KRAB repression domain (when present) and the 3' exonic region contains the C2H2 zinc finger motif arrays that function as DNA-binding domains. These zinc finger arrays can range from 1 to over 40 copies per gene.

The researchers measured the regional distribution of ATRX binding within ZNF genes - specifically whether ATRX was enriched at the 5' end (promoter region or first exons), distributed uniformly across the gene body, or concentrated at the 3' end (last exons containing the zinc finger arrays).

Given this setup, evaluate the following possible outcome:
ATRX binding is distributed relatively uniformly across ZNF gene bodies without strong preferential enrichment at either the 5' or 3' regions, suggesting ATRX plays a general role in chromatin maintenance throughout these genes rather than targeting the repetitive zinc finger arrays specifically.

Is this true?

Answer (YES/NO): NO